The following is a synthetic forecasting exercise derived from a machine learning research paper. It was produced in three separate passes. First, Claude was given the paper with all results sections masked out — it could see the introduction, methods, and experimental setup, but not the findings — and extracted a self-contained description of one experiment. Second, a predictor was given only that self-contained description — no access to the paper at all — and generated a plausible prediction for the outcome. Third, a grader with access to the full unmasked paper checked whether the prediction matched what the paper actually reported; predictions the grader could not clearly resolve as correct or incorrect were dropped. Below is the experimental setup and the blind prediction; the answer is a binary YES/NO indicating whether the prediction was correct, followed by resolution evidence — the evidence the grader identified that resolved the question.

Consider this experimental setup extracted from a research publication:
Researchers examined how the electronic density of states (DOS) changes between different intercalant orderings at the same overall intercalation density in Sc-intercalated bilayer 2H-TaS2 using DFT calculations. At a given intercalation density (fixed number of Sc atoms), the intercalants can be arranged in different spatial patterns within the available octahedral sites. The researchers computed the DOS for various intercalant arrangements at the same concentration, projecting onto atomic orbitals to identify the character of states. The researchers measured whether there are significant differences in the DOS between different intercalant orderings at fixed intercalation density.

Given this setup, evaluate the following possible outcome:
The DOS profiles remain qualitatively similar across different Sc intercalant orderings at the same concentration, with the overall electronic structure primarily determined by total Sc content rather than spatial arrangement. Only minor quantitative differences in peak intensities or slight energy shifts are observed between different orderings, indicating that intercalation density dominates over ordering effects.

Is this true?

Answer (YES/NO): YES